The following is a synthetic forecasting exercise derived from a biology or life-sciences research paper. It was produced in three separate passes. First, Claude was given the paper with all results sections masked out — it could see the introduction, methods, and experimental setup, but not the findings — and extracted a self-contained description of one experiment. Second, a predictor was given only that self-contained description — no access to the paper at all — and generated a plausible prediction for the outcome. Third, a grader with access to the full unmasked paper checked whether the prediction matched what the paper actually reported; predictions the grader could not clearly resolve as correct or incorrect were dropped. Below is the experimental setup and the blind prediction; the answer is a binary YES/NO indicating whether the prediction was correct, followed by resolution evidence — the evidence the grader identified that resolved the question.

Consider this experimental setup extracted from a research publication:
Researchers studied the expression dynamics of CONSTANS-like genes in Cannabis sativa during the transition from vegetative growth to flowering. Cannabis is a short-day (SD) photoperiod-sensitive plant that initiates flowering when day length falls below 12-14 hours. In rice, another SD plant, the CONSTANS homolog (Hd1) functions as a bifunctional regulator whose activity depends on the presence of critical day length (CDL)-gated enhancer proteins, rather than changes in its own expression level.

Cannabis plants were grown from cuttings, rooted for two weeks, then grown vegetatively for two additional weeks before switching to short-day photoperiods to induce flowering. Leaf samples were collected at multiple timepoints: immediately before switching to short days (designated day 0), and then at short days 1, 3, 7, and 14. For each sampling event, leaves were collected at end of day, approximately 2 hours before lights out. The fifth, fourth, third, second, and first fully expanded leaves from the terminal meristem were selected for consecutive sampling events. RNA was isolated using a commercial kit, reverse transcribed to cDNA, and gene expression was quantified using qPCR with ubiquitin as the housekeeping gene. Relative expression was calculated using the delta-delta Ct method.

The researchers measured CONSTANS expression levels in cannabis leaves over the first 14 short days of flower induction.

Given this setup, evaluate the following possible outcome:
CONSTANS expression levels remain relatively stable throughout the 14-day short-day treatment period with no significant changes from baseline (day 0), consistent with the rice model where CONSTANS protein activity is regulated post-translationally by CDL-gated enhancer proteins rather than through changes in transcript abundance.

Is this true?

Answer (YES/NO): YES